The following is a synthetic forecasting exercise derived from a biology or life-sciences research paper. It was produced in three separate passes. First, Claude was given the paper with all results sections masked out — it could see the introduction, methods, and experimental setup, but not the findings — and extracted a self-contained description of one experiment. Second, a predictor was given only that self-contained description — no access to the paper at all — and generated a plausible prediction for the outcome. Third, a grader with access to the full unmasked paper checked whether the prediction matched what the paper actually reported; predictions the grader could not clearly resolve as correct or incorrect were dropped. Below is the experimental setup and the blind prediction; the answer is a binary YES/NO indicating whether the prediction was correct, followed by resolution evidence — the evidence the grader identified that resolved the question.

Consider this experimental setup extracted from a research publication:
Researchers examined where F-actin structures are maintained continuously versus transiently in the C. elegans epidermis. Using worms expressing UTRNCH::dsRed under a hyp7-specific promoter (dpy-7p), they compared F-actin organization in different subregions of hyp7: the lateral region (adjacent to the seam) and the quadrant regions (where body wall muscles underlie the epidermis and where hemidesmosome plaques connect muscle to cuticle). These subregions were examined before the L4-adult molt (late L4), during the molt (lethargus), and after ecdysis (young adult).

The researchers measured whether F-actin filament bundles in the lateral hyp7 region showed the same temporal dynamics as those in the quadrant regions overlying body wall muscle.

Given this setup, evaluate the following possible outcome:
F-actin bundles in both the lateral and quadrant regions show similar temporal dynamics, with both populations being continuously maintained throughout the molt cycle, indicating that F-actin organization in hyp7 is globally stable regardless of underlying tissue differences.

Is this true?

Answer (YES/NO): NO